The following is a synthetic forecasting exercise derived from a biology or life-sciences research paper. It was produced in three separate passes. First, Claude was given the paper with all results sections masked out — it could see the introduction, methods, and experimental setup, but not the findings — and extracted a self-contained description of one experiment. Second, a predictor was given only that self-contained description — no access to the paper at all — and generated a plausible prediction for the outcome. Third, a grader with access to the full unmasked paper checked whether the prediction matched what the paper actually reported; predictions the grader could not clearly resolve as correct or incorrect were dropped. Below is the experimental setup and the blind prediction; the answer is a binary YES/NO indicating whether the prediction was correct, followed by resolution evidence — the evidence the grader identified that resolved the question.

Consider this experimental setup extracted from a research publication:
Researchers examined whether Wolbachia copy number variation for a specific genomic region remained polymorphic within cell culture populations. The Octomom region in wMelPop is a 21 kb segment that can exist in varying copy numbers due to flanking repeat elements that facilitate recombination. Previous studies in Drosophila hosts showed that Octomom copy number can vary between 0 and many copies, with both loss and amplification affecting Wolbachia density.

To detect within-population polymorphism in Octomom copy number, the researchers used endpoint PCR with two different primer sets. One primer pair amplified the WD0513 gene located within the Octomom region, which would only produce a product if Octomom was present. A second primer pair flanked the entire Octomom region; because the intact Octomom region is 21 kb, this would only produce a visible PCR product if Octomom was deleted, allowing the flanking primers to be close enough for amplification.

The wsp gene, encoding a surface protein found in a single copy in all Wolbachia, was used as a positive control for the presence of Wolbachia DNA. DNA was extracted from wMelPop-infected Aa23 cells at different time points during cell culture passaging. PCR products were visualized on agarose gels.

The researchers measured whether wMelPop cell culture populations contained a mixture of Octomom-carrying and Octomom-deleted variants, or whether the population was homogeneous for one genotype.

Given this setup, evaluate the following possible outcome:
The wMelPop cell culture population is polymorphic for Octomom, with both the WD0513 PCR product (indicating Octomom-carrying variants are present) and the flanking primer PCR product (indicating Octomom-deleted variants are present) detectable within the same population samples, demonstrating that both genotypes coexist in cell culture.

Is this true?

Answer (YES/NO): YES